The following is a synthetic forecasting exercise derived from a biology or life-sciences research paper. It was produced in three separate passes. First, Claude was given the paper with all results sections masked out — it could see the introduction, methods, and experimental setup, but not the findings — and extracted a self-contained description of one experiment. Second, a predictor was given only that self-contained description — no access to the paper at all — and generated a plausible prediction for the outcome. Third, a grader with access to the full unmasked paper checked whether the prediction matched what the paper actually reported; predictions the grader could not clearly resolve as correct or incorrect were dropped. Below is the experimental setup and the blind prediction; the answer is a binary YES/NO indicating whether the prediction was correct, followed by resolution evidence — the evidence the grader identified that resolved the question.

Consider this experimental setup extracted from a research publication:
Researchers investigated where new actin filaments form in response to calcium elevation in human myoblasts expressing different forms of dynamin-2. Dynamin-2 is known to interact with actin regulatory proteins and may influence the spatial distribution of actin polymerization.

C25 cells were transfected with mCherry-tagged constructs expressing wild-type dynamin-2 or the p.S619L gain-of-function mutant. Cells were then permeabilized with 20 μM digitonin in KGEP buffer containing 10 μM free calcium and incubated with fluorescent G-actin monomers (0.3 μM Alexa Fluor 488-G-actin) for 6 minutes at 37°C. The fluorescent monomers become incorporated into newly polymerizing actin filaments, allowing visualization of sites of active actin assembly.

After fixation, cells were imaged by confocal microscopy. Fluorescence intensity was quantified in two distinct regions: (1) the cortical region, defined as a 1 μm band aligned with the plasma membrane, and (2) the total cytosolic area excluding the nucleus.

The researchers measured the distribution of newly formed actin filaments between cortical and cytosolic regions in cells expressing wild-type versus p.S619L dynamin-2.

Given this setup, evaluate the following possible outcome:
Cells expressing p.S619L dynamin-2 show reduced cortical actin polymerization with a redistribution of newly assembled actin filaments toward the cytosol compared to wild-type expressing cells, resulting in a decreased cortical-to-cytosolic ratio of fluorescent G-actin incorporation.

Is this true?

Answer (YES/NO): NO